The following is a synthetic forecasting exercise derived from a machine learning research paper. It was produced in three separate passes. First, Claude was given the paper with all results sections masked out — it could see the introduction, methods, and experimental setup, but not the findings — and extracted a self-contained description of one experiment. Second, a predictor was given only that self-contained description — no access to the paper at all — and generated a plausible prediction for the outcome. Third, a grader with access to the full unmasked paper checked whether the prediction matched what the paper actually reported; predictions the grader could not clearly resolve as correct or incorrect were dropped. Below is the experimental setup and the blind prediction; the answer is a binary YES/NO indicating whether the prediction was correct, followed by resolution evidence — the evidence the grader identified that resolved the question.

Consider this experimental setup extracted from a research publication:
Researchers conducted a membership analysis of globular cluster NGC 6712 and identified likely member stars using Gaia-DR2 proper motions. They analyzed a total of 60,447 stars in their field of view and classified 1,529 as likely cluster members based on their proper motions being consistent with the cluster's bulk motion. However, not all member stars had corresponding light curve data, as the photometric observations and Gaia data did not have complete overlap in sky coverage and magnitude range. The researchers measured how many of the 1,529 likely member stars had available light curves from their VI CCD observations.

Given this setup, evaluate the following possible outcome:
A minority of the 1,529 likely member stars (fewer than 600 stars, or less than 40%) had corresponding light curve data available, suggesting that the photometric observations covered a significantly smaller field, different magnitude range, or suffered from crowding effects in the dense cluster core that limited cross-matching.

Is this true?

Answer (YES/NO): NO